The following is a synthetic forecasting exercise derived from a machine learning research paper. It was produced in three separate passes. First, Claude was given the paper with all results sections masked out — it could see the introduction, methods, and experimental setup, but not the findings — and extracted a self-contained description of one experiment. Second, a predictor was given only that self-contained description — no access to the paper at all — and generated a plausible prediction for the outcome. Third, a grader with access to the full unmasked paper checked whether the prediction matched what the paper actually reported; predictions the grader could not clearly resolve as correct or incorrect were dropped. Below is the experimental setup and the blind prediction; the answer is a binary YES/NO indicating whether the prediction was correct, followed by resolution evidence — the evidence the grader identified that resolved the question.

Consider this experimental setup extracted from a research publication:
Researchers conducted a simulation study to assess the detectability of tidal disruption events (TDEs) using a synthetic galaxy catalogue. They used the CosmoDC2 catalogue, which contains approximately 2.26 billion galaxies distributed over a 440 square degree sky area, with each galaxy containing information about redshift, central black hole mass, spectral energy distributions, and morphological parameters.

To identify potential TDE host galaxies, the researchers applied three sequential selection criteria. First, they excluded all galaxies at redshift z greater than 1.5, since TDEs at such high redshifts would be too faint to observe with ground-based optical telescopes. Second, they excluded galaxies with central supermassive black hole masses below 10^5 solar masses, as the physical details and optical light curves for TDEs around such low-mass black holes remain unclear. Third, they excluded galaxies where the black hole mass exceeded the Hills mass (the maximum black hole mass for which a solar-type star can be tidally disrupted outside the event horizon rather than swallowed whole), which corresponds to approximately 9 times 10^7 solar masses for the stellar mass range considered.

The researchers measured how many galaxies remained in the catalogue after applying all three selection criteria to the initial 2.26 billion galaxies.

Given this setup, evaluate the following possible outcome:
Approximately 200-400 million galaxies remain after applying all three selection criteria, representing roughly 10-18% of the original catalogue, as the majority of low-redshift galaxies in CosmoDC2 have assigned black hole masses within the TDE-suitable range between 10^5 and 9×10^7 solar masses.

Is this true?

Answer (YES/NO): NO